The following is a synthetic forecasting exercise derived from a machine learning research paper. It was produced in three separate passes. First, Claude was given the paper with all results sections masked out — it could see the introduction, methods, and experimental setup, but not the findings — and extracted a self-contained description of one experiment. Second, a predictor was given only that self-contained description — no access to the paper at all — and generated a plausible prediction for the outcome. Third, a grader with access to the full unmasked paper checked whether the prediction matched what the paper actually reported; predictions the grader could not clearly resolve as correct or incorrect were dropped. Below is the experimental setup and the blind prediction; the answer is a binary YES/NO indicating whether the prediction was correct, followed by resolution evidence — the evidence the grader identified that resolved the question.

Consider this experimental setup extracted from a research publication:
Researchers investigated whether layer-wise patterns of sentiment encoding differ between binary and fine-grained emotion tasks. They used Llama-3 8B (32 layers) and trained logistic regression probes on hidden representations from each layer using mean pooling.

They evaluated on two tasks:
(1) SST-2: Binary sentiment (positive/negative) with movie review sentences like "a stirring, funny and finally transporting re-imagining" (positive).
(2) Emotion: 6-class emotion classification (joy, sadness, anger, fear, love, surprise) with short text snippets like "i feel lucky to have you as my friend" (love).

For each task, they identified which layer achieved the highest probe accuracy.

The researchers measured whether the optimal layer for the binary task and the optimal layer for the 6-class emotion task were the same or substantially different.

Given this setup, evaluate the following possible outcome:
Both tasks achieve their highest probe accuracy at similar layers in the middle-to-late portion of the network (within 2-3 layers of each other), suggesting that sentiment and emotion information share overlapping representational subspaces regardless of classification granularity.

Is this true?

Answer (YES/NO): NO